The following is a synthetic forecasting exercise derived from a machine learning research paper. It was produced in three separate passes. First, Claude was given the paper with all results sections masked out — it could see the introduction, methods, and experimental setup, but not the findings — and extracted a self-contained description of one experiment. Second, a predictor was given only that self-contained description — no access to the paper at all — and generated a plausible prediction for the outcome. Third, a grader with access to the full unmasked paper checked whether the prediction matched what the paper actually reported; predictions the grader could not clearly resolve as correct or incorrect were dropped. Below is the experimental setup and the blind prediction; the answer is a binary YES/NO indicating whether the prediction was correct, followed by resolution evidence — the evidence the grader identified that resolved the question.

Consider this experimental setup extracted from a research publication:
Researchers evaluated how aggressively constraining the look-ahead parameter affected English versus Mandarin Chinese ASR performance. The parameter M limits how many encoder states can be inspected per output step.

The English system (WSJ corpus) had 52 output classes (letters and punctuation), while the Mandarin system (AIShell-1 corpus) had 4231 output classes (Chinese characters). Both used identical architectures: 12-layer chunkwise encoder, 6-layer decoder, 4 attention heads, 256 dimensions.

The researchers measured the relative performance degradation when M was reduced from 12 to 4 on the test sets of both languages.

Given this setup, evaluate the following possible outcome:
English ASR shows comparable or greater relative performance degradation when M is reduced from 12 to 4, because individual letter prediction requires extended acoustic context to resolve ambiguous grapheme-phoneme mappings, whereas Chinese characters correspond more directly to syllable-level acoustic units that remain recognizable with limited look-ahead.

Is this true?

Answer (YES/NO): NO